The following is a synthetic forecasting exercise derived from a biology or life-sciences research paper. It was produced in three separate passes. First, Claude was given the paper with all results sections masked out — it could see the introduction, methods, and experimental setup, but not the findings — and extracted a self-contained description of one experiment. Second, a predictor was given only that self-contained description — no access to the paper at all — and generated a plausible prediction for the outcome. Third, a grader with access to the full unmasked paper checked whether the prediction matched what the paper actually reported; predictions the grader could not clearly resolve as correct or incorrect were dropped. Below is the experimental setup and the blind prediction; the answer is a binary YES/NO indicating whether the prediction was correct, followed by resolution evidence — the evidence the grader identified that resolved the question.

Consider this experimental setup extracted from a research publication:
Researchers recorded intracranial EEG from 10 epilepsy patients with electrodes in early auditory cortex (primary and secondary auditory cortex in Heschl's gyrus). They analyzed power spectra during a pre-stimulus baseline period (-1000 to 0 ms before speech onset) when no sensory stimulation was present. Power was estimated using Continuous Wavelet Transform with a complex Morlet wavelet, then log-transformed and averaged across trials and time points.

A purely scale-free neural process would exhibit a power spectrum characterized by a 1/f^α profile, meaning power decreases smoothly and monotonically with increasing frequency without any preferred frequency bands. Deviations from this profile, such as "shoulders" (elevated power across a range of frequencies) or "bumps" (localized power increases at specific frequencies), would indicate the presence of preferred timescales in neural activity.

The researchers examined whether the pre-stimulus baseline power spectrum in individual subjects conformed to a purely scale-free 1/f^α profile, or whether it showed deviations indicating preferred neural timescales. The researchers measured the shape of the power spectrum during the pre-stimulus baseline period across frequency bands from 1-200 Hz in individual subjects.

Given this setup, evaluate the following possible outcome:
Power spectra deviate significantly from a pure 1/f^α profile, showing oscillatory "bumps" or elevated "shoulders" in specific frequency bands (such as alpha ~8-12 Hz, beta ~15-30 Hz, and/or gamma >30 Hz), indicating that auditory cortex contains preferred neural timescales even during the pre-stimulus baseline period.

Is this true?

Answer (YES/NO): YES